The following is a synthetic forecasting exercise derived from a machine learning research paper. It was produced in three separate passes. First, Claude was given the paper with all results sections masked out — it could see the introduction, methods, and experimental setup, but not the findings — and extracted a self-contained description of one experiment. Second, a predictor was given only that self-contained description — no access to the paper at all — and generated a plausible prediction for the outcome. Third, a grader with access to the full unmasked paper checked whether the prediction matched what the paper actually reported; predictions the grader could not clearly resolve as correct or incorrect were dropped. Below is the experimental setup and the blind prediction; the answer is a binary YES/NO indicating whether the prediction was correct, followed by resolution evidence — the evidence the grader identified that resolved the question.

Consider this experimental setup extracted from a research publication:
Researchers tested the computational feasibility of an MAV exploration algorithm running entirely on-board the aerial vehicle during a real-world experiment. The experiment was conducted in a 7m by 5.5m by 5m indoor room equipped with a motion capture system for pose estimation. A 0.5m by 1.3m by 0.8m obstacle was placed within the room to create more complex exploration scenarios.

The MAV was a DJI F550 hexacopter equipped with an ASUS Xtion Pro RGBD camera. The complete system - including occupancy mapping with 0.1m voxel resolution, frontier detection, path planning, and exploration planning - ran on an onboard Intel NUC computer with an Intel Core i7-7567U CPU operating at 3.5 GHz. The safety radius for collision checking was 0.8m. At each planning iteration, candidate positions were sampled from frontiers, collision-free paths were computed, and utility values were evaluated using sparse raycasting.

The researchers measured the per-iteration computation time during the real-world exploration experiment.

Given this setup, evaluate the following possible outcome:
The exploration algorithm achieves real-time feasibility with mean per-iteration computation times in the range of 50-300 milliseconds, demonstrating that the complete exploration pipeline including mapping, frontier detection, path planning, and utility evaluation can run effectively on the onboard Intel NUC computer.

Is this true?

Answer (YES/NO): NO